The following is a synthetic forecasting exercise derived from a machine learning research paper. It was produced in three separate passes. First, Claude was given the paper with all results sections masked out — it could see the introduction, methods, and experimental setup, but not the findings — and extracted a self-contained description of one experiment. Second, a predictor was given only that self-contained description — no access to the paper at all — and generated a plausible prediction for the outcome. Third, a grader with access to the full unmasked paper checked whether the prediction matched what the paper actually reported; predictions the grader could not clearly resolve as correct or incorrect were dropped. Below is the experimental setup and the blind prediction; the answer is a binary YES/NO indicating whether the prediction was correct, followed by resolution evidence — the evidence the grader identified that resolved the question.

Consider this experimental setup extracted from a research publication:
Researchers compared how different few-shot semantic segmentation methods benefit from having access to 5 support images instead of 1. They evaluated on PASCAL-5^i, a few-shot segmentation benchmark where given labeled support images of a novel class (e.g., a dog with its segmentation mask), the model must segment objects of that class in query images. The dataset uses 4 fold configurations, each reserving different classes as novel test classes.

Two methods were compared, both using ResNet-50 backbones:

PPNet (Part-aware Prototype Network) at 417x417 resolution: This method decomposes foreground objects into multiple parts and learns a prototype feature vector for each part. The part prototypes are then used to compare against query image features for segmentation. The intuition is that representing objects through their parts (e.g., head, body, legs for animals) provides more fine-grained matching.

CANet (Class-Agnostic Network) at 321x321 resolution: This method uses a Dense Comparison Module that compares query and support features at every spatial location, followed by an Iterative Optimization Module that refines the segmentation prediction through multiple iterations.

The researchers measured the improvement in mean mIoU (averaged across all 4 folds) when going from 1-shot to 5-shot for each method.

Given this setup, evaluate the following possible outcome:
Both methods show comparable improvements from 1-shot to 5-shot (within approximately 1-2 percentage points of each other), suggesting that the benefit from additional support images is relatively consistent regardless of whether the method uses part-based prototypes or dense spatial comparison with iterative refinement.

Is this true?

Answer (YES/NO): NO